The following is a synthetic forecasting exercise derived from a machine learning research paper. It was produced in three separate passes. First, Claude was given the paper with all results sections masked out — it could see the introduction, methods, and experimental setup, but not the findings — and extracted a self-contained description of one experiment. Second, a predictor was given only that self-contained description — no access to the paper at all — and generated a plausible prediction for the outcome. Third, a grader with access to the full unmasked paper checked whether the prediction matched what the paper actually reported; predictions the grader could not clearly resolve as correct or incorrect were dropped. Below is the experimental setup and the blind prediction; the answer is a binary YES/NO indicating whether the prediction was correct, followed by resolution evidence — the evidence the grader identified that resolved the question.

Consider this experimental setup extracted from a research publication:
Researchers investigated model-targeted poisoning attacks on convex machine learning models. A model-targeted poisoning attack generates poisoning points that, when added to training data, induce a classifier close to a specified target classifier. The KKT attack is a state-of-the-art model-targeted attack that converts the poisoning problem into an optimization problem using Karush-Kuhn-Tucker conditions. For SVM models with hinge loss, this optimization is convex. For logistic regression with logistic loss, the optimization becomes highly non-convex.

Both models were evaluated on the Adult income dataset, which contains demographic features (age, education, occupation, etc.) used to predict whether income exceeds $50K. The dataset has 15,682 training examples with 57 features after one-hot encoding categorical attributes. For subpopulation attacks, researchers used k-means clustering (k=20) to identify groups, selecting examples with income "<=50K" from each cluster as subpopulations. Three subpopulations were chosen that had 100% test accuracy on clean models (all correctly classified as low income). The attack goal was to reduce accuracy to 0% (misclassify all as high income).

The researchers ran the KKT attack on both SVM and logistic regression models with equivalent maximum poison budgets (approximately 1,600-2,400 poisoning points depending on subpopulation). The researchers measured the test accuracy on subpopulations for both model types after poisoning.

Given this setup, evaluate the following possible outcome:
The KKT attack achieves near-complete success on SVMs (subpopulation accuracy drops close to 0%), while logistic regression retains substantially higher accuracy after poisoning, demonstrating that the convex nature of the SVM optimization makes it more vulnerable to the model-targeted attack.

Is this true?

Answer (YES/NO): NO